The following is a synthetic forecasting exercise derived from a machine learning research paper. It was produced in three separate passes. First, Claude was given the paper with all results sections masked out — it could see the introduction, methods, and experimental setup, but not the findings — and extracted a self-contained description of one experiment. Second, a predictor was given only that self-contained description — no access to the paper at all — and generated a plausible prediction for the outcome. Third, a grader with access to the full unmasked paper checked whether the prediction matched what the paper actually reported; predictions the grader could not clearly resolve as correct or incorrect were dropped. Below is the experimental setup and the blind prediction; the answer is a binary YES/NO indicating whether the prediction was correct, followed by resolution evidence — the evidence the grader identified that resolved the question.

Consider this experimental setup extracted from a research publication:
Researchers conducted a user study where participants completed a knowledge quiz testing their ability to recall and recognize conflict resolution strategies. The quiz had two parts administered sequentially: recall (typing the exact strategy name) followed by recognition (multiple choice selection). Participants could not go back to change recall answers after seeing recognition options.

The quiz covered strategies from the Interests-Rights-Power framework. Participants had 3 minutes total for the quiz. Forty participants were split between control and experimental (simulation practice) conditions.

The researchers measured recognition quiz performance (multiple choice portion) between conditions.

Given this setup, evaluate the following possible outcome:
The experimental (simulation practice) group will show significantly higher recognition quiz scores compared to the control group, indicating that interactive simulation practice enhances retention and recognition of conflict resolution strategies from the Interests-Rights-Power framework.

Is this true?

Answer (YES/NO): NO